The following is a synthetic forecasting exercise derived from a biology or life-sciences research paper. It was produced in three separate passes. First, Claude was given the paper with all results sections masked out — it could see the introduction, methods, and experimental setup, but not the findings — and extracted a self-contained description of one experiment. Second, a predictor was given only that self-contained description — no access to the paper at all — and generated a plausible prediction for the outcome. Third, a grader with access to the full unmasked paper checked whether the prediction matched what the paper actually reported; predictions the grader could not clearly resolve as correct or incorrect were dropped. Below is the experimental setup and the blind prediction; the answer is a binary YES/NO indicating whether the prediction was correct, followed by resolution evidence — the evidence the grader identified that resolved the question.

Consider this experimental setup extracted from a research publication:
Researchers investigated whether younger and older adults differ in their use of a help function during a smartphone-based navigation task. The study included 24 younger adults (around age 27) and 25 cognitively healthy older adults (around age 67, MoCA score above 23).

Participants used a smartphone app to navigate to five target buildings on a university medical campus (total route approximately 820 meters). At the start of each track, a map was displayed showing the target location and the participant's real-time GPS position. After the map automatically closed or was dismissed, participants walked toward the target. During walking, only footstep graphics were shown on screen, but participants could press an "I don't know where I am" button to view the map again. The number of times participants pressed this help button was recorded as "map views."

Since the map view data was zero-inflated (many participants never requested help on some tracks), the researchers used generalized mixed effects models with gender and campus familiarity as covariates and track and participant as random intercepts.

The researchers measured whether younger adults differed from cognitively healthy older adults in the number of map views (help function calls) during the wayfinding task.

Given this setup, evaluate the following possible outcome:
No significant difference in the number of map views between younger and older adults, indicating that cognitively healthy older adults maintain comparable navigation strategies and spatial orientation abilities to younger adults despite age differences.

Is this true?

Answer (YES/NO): NO